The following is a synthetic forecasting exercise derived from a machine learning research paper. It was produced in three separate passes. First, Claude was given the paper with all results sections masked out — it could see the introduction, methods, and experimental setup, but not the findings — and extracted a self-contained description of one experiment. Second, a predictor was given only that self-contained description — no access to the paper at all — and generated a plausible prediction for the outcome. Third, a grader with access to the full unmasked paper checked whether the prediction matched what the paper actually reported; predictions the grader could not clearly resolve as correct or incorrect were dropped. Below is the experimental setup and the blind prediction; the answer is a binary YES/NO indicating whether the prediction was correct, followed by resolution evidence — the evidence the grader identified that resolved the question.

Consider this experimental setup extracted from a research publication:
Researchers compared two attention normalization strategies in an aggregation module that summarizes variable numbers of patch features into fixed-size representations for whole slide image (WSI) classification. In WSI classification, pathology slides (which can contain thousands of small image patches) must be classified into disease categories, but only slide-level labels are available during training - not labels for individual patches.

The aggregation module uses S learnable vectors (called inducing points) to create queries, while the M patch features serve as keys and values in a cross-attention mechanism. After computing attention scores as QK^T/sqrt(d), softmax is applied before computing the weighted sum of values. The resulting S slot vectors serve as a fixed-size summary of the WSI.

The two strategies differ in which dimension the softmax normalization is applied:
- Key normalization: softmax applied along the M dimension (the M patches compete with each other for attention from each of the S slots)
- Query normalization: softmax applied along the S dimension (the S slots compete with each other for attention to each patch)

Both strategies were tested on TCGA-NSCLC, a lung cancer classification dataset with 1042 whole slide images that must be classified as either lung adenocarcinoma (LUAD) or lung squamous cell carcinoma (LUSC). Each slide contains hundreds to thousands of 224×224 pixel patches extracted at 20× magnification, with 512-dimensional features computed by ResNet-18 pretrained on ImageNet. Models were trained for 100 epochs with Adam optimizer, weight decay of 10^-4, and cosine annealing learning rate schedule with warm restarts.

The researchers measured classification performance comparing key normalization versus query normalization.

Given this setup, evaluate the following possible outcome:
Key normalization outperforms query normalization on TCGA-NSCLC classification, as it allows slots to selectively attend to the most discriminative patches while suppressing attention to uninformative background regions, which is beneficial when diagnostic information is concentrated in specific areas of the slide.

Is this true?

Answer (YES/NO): NO